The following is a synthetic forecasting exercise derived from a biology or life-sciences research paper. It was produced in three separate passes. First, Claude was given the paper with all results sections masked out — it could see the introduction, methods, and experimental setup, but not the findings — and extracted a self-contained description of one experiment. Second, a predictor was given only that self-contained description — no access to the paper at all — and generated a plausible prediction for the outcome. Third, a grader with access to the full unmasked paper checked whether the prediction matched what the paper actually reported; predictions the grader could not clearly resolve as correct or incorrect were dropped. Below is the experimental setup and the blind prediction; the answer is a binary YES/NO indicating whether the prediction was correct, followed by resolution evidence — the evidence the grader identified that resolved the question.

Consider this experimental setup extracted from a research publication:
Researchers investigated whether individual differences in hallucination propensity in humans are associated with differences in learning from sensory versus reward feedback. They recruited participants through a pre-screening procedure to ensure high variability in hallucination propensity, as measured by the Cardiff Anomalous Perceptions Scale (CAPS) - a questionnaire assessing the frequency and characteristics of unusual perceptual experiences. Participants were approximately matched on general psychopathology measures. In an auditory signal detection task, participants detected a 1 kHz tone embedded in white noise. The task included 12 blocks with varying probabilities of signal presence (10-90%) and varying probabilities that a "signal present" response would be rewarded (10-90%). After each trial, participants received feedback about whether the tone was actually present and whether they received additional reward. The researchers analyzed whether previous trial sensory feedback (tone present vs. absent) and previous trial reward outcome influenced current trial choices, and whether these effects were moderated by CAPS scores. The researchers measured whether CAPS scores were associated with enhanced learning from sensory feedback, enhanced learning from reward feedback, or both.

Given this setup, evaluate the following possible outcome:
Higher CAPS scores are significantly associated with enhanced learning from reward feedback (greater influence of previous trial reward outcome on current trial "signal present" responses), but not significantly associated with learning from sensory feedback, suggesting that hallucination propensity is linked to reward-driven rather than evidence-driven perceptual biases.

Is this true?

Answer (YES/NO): NO